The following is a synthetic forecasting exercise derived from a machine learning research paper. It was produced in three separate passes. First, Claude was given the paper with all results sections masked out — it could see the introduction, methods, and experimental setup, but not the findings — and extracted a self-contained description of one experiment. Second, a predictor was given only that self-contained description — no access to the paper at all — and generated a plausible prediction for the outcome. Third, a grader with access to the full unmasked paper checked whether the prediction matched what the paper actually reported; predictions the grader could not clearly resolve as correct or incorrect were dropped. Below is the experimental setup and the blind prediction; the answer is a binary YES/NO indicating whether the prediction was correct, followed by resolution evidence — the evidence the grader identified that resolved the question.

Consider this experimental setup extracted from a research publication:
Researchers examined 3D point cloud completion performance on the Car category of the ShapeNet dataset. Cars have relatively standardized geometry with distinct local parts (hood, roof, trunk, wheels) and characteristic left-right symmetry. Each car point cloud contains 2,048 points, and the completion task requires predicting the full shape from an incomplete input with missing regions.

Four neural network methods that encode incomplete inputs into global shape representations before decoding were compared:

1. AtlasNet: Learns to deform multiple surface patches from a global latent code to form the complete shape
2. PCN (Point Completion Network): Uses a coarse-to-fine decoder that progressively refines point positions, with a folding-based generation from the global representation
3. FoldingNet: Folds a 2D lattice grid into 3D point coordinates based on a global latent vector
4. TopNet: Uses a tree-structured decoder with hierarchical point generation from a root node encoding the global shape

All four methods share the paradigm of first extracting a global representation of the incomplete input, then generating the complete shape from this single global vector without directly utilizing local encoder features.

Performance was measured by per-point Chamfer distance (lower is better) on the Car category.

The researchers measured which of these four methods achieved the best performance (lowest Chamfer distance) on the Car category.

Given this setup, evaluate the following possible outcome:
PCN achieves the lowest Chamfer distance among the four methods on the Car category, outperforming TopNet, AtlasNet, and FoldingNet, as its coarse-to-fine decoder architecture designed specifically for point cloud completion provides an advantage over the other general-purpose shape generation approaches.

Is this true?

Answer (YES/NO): NO